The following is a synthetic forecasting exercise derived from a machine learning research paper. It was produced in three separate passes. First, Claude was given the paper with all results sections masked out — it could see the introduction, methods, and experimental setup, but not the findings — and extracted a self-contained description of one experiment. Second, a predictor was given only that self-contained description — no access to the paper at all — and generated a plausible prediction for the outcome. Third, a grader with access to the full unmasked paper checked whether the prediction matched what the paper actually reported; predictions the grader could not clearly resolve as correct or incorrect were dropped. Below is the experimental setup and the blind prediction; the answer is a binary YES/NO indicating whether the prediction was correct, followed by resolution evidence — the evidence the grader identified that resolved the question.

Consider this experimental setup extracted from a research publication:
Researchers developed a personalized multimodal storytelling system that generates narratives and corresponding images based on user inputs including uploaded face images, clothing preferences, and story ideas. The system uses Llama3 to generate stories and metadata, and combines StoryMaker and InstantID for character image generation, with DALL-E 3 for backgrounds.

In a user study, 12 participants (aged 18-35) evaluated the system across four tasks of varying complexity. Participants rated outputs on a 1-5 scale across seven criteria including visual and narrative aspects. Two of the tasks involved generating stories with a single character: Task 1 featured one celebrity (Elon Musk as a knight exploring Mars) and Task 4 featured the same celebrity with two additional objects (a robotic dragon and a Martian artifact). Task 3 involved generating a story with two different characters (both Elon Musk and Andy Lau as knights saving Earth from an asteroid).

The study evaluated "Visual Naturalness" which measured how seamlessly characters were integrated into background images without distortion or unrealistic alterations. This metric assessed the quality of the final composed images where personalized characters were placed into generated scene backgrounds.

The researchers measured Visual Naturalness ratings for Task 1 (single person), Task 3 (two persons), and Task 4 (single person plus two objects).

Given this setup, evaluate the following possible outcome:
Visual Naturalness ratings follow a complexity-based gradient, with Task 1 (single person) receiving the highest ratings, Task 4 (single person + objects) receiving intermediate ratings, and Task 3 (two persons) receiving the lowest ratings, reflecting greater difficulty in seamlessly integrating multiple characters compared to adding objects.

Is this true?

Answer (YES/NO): YES